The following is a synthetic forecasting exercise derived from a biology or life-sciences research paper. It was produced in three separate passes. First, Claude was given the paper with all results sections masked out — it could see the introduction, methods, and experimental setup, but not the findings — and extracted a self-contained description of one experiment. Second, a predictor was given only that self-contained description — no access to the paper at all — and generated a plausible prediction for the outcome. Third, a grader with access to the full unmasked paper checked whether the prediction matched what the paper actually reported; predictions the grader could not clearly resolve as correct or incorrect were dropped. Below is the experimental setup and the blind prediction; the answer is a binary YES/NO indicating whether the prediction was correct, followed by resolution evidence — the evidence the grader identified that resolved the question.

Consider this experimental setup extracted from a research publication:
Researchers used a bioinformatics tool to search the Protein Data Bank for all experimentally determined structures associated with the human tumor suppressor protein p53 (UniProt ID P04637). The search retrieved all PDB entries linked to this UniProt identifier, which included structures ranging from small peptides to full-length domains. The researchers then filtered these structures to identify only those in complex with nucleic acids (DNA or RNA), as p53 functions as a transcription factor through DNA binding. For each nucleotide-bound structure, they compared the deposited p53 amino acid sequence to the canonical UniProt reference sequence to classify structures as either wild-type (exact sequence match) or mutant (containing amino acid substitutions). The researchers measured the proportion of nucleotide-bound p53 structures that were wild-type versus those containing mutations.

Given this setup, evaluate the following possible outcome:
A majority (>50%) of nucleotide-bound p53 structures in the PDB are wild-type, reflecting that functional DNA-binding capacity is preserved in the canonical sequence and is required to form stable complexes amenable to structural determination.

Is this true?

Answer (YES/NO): YES